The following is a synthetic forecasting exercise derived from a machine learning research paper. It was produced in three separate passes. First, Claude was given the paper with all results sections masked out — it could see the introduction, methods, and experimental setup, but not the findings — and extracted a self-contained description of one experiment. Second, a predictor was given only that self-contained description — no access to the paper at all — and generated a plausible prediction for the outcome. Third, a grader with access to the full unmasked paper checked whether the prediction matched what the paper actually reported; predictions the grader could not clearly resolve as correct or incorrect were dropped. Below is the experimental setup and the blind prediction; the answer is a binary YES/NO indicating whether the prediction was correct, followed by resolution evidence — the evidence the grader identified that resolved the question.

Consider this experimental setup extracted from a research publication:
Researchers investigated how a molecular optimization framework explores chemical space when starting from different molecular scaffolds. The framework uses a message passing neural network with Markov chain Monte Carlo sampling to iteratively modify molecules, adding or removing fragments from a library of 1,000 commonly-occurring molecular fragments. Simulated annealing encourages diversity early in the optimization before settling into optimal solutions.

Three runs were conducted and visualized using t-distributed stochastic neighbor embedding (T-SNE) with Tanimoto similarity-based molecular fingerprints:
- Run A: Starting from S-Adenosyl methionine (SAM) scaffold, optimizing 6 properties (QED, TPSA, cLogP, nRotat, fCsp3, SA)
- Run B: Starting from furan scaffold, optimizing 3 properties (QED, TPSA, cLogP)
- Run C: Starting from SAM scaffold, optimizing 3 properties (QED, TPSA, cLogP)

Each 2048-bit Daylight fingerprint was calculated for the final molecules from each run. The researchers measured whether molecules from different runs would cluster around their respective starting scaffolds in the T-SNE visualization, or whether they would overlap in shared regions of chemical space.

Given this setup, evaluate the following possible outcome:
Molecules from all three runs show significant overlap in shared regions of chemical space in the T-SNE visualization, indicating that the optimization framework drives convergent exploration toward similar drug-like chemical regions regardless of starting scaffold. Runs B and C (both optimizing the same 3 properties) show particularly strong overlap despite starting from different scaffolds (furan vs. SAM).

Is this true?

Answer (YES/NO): NO